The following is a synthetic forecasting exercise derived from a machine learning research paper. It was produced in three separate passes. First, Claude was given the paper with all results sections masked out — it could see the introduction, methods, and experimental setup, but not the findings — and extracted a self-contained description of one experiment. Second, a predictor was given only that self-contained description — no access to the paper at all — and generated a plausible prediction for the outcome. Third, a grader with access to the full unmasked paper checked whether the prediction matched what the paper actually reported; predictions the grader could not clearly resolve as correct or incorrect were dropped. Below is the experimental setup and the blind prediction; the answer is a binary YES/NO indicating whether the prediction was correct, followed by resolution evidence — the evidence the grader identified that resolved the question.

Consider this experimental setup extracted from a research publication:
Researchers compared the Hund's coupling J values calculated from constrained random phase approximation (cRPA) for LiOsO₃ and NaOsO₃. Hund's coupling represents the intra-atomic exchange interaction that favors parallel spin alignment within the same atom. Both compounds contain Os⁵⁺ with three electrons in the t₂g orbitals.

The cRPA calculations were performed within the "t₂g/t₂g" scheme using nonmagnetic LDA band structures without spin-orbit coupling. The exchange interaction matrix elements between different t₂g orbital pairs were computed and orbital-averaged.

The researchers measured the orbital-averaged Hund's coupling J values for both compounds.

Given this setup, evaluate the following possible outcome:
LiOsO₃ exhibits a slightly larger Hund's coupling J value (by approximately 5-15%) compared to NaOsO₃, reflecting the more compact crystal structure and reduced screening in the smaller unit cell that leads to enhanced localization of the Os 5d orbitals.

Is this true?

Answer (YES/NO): NO